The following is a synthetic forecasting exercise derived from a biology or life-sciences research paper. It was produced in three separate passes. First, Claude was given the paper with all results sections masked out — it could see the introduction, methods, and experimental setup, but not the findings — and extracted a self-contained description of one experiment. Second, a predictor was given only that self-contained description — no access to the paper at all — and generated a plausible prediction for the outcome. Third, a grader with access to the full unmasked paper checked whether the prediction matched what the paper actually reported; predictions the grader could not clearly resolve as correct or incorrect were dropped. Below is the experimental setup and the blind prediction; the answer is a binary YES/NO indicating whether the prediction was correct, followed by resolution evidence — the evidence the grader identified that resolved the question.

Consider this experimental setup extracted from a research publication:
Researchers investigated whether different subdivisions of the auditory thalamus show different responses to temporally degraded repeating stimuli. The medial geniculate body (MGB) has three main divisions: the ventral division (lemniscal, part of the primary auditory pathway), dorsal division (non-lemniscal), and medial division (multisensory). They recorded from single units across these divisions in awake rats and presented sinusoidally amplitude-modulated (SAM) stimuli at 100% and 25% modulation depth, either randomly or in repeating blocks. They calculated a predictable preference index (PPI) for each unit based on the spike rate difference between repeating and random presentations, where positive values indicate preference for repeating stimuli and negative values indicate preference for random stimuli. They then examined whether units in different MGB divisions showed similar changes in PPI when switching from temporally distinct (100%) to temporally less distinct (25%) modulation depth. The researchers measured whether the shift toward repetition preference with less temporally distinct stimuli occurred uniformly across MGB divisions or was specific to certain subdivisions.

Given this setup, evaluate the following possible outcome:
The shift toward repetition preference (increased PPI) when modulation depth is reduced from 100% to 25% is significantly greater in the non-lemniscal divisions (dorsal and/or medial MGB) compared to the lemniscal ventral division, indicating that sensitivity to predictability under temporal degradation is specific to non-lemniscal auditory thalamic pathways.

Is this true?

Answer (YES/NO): NO